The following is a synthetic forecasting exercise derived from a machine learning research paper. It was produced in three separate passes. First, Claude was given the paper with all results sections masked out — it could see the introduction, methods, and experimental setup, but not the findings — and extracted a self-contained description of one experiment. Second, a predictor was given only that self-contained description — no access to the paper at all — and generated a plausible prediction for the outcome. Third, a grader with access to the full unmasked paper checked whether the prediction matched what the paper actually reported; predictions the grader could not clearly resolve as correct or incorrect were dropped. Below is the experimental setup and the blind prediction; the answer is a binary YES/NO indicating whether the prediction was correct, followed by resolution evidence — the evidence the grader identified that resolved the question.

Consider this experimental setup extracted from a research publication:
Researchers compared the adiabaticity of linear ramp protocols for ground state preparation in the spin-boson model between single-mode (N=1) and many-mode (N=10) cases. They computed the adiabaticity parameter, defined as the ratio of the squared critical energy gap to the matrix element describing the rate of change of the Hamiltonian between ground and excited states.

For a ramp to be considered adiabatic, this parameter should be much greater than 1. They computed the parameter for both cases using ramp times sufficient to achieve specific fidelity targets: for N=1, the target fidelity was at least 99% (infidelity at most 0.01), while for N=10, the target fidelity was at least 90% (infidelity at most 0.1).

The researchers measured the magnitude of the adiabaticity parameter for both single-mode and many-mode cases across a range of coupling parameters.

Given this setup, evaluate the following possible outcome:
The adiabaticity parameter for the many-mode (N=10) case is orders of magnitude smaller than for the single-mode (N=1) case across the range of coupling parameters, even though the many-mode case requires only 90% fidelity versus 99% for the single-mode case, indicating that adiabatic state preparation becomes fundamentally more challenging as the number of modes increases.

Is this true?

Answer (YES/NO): NO